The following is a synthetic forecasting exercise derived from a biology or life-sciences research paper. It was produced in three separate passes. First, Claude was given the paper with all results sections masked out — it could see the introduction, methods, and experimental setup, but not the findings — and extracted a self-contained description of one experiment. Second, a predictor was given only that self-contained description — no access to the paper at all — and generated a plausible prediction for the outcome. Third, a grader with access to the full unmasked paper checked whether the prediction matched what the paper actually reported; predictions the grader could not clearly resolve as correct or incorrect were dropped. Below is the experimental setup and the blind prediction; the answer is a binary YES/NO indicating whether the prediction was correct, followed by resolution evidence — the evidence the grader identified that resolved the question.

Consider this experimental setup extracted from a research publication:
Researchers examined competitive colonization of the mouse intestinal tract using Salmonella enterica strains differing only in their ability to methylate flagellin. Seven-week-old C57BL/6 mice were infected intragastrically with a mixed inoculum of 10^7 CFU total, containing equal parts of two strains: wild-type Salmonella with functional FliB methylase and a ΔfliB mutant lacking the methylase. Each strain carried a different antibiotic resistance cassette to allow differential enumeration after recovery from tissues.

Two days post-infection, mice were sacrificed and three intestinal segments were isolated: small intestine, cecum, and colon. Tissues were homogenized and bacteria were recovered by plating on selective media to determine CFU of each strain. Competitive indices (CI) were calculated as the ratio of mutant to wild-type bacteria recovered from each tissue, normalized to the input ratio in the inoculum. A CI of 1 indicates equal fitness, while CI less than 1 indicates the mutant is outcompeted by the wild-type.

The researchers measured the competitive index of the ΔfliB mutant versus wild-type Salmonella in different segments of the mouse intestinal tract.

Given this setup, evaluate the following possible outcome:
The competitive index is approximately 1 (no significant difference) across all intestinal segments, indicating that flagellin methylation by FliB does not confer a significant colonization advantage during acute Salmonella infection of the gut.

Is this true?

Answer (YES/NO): NO